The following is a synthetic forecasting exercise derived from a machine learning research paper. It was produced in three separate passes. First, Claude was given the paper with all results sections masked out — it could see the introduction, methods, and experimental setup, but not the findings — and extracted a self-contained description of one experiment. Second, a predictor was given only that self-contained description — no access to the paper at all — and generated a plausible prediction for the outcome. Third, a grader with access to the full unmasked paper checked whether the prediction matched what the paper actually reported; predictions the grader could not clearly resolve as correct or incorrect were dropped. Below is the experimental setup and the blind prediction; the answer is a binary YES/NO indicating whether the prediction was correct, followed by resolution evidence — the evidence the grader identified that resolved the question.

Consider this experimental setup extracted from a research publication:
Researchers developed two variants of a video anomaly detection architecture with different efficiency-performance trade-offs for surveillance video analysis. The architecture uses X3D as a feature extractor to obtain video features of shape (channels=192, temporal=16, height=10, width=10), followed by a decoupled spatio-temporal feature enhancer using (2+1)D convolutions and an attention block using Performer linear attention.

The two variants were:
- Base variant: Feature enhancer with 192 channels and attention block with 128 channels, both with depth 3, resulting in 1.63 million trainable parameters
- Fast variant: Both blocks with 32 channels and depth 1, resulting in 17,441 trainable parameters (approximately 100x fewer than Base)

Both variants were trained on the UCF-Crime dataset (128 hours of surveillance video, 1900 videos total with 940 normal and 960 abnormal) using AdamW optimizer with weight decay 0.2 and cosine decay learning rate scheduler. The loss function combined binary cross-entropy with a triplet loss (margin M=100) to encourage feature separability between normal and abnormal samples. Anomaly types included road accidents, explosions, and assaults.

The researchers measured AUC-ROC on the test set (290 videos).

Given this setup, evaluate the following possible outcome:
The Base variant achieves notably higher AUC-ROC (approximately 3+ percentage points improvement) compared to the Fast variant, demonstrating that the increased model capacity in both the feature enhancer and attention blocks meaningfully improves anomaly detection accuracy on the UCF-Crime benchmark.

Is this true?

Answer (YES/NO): NO